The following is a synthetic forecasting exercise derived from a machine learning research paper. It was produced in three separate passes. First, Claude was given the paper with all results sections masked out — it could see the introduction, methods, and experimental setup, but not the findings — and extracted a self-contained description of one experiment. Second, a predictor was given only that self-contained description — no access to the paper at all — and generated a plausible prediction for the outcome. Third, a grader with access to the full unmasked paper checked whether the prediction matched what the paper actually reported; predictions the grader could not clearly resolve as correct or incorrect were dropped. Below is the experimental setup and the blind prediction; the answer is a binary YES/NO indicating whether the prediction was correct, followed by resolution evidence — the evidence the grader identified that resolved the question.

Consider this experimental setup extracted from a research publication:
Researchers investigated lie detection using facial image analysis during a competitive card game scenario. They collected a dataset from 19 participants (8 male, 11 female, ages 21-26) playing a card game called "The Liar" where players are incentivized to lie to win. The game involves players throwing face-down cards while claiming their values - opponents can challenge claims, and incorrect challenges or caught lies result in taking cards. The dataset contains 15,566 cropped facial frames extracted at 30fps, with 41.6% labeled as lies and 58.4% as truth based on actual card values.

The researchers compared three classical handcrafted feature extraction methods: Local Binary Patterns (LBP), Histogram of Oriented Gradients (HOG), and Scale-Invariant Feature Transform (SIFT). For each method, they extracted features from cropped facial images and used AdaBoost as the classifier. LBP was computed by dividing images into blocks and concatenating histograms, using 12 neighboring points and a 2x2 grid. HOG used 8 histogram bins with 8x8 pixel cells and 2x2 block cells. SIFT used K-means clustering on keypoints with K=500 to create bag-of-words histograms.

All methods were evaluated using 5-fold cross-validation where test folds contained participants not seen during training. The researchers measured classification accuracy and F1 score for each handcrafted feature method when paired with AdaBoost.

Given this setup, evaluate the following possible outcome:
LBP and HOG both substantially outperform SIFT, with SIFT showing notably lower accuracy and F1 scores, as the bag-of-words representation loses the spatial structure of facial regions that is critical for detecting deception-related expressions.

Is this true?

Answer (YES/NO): NO